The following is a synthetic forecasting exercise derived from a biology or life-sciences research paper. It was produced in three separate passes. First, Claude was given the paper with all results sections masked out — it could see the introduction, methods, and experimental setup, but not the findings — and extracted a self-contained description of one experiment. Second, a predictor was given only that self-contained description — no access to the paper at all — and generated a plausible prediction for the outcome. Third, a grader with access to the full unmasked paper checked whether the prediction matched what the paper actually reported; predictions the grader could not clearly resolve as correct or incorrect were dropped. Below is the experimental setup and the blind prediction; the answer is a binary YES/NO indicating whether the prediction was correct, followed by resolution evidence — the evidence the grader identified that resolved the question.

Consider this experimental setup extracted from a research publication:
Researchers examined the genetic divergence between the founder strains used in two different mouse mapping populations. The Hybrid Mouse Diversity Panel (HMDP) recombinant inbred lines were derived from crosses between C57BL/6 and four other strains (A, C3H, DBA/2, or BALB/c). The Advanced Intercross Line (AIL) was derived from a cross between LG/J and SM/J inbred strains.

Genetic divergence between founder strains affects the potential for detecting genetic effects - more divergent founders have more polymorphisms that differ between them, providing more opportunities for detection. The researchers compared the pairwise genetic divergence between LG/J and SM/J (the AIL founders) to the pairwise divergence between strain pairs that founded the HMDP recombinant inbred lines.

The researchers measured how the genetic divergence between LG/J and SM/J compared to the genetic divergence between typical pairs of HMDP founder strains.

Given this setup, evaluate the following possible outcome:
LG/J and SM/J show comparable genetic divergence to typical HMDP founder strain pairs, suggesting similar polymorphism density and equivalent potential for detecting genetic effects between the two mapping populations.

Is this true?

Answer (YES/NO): NO